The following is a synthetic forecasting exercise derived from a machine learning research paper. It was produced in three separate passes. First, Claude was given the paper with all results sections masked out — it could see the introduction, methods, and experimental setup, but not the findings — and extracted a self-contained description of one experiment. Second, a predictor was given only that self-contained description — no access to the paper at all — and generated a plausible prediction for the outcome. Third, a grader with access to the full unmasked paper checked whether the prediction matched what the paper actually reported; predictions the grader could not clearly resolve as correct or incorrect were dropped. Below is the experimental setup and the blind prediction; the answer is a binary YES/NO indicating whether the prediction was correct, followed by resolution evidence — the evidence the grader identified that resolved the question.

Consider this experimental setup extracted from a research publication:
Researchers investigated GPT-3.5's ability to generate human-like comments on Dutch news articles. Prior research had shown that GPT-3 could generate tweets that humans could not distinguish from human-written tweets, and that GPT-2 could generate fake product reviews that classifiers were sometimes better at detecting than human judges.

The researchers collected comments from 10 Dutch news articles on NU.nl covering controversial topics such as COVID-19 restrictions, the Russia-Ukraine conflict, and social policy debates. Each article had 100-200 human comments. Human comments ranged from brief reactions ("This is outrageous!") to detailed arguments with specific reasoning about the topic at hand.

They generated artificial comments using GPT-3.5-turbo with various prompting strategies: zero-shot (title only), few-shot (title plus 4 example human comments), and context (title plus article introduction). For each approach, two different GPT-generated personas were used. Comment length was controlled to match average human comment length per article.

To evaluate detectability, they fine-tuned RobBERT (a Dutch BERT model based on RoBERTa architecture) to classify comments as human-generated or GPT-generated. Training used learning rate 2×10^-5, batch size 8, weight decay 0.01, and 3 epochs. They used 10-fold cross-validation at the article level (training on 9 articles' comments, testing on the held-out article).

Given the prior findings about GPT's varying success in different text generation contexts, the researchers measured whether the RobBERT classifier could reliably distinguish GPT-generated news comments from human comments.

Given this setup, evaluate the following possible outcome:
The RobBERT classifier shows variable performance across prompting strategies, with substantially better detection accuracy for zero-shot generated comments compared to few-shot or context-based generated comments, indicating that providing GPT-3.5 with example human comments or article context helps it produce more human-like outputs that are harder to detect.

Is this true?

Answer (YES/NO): NO